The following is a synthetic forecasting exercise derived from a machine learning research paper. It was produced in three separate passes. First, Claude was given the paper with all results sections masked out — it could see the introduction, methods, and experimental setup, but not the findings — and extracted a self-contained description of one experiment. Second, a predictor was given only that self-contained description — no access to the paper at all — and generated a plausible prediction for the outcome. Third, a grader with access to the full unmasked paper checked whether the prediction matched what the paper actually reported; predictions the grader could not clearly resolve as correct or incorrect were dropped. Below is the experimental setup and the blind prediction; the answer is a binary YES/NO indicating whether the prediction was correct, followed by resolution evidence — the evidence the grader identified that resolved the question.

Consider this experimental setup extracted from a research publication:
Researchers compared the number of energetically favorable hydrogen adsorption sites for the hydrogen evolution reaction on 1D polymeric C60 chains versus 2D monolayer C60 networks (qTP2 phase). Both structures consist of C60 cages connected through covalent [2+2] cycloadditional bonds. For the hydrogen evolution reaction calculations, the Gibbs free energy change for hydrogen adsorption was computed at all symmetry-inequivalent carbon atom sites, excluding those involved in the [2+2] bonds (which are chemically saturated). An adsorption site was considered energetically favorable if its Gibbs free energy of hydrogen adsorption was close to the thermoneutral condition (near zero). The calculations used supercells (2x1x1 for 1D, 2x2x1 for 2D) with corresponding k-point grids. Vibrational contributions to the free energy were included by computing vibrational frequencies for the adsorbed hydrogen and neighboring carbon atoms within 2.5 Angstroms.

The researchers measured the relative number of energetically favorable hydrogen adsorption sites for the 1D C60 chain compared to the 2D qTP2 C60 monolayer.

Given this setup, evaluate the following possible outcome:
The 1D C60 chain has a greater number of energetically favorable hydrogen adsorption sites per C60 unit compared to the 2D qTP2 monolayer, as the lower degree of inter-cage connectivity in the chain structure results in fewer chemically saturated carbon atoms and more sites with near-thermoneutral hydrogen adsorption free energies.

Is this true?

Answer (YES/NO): YES